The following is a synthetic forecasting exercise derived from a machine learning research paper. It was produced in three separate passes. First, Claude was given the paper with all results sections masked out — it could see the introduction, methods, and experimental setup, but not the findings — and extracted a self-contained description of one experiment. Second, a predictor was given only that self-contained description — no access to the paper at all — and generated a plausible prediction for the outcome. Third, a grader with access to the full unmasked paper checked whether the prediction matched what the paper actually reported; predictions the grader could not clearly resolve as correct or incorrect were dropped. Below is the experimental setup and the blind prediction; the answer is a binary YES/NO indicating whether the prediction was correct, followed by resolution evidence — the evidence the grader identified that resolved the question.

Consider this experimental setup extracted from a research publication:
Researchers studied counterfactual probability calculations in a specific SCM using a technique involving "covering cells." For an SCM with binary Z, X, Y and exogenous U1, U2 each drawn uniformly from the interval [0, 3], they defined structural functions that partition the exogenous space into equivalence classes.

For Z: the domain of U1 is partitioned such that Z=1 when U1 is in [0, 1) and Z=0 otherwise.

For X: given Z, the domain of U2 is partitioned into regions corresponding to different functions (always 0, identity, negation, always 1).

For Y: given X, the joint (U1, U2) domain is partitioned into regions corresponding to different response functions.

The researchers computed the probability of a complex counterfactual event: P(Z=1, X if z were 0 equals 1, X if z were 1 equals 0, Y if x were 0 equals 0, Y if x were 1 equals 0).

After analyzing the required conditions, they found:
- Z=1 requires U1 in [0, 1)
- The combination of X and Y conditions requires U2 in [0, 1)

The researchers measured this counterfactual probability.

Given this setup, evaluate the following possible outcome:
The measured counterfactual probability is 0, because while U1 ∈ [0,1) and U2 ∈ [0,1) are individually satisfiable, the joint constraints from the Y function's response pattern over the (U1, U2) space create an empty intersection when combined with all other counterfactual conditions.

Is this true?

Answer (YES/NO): NO